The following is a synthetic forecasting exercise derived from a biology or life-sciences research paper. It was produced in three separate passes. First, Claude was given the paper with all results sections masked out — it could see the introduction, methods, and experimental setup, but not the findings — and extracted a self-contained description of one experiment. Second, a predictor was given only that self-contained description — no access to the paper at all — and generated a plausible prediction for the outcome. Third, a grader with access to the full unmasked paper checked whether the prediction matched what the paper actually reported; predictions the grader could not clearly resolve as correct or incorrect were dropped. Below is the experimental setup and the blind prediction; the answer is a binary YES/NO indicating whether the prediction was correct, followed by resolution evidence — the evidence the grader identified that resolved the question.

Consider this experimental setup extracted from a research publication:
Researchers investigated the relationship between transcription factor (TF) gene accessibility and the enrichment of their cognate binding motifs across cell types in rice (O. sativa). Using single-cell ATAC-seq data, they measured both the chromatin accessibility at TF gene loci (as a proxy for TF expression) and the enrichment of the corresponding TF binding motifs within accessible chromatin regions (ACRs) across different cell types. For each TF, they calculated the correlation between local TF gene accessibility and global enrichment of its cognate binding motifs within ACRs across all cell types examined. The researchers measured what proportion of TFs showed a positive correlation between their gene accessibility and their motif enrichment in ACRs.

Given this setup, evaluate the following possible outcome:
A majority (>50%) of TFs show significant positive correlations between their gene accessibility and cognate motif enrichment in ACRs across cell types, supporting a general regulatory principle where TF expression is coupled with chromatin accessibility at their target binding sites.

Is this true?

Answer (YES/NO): YES